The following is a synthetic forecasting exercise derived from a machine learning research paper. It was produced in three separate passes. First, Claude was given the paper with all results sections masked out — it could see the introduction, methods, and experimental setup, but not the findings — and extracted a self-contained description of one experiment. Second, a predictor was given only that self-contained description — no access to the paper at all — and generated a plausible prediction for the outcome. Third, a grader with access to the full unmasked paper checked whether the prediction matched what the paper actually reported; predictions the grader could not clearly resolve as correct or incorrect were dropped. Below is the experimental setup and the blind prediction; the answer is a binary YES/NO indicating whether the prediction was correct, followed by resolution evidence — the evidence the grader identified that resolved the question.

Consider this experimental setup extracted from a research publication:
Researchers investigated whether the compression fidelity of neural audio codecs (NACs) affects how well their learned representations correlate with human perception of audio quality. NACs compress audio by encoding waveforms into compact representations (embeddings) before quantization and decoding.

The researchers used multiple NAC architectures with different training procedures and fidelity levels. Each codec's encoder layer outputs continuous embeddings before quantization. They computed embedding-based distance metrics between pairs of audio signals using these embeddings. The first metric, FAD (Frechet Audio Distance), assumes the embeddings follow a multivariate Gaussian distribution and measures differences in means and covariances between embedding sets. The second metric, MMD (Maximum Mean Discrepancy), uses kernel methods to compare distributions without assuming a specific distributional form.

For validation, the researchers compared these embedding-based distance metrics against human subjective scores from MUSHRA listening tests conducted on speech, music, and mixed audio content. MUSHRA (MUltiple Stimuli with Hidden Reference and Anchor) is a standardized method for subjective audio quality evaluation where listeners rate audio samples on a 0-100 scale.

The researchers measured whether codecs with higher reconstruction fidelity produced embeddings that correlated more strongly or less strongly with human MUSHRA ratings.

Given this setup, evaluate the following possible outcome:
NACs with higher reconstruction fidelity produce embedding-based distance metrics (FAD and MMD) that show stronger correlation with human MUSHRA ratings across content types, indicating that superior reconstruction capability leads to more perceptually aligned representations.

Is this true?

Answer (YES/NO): YES